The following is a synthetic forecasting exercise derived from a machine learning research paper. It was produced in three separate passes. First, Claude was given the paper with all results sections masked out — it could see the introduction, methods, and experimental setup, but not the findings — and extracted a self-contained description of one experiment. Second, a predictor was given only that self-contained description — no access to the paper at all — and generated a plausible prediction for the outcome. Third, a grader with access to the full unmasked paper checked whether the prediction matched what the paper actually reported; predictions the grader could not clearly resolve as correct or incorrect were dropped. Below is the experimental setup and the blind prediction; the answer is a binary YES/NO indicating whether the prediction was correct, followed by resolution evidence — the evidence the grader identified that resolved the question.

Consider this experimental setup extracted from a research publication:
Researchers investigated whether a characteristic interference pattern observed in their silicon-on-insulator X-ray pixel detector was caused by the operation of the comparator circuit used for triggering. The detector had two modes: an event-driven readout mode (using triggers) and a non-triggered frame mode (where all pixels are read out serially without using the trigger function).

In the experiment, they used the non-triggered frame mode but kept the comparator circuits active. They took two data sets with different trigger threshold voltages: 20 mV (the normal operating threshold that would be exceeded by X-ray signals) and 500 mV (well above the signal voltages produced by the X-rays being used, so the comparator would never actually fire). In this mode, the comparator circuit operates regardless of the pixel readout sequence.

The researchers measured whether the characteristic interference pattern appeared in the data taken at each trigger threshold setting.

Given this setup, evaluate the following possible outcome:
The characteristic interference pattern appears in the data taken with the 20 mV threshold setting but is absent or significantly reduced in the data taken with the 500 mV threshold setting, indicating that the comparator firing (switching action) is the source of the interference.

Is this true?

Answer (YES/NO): YES